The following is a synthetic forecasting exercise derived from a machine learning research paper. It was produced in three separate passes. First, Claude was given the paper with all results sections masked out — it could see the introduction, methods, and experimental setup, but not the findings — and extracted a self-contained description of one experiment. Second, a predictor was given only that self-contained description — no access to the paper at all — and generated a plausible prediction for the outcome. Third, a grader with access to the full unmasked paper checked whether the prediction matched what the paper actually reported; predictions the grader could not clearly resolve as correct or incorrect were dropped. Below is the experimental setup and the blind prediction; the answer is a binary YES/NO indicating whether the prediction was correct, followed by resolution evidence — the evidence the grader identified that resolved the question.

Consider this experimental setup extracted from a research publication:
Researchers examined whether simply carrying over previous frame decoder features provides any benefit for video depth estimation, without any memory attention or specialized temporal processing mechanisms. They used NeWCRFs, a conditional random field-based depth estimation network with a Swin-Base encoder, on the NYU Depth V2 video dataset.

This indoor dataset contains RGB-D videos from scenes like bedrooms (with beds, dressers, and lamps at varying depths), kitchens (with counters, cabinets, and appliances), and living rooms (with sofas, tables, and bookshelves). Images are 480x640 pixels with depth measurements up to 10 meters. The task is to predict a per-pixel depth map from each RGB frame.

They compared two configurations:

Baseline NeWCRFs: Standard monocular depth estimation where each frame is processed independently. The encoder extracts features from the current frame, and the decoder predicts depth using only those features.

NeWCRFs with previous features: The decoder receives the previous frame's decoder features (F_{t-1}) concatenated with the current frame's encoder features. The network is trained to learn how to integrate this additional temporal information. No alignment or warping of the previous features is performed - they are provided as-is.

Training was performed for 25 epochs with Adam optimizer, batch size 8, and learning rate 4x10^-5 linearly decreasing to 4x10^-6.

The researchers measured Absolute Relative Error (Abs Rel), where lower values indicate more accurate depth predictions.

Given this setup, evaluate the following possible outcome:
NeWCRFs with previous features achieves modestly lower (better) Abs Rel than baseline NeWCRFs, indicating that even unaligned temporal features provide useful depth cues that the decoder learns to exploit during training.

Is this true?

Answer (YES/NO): YES